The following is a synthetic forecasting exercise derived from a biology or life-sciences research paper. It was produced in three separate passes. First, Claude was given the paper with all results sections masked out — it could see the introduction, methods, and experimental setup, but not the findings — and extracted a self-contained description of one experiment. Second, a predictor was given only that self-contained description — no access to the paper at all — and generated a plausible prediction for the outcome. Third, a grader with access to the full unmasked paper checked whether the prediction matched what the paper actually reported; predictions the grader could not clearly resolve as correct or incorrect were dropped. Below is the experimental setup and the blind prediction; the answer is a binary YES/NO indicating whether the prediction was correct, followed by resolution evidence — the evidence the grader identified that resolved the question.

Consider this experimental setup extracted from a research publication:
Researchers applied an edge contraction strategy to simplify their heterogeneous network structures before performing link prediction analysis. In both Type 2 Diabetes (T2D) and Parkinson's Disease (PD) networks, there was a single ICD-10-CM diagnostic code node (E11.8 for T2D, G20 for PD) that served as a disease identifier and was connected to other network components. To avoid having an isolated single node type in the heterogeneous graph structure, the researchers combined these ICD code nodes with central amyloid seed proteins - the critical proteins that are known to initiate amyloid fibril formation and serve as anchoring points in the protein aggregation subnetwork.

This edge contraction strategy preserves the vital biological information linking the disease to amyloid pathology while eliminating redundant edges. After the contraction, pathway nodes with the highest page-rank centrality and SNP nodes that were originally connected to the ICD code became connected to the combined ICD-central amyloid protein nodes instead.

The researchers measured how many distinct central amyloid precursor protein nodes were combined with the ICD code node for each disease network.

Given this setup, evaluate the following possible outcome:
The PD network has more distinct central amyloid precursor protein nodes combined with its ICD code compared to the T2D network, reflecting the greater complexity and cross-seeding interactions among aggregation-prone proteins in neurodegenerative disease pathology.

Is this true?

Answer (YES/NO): YES